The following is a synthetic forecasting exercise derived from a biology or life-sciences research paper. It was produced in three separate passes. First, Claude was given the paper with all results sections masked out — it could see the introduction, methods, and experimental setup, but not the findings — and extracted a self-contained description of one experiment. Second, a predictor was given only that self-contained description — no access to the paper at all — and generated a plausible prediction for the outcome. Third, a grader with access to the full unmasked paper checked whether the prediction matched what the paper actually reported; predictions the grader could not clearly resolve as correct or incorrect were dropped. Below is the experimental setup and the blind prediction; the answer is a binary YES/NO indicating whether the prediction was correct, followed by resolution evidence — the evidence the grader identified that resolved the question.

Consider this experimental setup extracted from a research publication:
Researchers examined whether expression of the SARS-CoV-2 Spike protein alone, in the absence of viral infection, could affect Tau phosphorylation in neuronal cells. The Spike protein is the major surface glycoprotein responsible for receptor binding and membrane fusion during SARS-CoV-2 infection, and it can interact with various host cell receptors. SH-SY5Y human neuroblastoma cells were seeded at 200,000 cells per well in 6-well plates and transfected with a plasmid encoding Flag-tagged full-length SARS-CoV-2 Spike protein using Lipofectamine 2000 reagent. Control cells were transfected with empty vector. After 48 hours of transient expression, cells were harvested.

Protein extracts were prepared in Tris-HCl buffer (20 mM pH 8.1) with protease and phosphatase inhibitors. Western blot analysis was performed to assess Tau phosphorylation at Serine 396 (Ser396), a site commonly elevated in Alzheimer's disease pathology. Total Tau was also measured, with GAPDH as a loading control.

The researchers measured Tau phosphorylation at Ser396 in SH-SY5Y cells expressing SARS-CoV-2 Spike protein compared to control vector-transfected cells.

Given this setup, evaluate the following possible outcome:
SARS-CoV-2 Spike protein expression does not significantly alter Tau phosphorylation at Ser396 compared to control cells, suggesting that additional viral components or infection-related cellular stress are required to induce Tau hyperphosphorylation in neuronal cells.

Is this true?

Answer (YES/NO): YES